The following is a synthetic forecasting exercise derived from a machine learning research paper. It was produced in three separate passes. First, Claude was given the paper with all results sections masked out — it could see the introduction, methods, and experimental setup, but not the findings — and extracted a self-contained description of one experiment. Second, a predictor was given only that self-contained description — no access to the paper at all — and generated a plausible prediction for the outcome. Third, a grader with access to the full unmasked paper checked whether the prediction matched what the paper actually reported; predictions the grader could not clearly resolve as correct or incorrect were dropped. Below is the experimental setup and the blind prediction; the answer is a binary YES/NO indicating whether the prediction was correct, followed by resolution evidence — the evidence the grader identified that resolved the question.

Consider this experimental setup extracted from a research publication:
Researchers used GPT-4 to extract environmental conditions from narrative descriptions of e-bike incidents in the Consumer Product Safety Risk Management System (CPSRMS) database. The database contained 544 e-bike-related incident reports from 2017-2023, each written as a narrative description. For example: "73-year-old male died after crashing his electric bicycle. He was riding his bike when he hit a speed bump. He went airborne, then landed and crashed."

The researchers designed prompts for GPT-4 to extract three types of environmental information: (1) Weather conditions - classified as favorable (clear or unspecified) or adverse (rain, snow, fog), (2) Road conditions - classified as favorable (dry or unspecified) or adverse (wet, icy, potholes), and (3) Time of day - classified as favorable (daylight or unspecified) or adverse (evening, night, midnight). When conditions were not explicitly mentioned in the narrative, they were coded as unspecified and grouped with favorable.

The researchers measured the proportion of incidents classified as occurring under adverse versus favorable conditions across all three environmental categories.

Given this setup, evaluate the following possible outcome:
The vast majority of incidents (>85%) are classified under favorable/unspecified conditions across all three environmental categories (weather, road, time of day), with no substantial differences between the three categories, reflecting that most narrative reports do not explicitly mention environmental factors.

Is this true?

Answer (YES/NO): YES